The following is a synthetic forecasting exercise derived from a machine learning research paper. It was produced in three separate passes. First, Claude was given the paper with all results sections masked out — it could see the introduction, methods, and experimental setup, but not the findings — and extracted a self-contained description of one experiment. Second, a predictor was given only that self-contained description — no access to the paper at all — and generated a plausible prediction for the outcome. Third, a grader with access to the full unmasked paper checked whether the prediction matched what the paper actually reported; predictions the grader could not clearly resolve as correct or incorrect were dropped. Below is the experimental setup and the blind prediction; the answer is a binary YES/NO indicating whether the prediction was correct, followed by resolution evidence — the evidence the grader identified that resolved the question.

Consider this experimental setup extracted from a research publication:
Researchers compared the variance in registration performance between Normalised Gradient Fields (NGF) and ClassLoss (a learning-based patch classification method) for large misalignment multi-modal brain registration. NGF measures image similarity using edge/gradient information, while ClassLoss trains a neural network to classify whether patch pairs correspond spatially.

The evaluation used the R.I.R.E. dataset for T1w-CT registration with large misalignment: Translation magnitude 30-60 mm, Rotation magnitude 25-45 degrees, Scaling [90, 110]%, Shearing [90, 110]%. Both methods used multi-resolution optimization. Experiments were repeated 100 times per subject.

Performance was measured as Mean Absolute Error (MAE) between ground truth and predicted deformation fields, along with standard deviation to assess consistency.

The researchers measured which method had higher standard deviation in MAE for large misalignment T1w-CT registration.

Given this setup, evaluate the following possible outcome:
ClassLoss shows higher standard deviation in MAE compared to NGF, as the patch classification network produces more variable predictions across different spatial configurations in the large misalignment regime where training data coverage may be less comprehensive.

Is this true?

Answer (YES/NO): YES